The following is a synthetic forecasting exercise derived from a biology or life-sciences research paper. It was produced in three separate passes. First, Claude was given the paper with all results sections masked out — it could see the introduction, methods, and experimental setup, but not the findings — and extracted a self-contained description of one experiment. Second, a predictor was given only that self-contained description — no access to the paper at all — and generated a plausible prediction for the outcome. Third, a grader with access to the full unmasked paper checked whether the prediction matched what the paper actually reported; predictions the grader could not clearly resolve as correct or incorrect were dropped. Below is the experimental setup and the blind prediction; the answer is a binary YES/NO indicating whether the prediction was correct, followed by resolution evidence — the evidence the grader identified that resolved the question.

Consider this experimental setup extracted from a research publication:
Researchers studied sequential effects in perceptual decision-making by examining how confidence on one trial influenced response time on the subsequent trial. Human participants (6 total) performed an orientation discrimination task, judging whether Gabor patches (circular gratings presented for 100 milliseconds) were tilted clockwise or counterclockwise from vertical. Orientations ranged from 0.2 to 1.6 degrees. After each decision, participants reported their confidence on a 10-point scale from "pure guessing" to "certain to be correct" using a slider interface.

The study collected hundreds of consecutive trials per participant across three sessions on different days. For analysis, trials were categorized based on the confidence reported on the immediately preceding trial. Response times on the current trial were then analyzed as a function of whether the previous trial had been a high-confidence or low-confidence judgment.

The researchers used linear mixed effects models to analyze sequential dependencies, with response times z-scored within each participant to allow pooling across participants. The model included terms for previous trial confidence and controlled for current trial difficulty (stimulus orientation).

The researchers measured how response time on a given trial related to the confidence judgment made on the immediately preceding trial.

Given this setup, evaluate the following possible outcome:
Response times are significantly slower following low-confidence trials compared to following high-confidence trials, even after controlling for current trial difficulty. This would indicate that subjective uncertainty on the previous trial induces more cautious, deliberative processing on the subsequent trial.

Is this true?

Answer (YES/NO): YES